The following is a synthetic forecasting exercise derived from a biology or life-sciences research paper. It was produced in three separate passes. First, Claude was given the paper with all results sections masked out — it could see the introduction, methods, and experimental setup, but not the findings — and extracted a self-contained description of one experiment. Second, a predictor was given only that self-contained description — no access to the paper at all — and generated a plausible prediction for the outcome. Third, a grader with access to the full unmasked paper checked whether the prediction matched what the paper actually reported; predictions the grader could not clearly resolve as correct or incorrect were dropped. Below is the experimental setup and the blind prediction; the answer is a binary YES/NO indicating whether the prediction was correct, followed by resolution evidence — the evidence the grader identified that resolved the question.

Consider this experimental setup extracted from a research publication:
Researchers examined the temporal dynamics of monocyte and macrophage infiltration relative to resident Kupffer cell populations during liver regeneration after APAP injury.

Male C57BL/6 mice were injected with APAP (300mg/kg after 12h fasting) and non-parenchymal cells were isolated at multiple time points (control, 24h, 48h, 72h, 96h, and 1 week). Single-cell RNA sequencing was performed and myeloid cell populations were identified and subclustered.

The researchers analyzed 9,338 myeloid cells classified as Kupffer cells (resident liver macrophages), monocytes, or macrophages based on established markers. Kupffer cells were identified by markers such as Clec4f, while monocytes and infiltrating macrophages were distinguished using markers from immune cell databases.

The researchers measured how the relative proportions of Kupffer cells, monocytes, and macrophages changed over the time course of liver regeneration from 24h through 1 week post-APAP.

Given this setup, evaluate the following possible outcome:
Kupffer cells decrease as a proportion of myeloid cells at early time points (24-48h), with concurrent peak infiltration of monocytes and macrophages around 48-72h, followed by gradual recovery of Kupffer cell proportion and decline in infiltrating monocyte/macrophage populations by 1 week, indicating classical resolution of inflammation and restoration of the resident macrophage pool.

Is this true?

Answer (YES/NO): NO